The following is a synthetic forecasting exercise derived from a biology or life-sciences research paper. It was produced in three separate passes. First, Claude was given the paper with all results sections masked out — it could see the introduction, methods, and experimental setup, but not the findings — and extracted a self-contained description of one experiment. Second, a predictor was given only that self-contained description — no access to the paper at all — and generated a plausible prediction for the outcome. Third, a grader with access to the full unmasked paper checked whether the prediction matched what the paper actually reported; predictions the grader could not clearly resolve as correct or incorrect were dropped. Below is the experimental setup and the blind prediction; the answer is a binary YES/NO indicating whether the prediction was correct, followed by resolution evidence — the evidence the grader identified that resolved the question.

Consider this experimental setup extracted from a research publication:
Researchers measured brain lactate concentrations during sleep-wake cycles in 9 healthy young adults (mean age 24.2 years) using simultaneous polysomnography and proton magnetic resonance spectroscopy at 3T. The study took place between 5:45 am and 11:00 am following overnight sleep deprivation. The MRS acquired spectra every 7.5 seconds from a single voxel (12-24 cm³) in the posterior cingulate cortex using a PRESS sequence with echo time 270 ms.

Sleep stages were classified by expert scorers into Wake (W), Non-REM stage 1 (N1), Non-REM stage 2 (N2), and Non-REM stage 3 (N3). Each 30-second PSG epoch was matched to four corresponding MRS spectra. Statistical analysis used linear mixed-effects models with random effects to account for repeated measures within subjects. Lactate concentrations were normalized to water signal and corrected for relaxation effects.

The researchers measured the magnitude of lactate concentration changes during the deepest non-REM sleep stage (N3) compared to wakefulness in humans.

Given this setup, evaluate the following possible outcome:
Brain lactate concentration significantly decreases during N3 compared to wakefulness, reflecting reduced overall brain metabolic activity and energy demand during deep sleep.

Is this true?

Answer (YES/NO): YES